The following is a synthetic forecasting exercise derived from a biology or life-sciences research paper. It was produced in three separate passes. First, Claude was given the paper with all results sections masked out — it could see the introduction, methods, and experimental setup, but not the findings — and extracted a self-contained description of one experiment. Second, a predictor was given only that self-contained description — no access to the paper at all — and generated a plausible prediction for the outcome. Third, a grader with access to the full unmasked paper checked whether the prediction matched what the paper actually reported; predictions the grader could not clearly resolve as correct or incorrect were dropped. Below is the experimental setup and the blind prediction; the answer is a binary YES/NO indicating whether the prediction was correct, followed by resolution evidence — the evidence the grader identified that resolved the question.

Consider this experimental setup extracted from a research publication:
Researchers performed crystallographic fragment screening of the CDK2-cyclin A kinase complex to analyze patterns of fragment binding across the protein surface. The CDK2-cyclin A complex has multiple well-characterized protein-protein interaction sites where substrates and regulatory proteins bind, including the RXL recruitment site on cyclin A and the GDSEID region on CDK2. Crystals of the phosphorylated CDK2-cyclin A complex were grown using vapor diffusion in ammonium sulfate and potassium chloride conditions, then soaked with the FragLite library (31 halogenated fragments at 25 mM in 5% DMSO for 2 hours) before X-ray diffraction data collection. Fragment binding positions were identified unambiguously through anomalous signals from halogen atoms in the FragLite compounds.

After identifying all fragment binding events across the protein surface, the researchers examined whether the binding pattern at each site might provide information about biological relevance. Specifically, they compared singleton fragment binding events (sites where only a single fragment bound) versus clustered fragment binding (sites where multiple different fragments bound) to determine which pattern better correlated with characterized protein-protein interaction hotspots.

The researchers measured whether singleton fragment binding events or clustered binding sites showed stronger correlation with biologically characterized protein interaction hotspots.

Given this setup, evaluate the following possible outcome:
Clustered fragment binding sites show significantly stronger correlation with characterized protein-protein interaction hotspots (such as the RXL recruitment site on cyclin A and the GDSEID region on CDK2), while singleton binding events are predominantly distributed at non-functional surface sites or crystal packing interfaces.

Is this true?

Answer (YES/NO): YES